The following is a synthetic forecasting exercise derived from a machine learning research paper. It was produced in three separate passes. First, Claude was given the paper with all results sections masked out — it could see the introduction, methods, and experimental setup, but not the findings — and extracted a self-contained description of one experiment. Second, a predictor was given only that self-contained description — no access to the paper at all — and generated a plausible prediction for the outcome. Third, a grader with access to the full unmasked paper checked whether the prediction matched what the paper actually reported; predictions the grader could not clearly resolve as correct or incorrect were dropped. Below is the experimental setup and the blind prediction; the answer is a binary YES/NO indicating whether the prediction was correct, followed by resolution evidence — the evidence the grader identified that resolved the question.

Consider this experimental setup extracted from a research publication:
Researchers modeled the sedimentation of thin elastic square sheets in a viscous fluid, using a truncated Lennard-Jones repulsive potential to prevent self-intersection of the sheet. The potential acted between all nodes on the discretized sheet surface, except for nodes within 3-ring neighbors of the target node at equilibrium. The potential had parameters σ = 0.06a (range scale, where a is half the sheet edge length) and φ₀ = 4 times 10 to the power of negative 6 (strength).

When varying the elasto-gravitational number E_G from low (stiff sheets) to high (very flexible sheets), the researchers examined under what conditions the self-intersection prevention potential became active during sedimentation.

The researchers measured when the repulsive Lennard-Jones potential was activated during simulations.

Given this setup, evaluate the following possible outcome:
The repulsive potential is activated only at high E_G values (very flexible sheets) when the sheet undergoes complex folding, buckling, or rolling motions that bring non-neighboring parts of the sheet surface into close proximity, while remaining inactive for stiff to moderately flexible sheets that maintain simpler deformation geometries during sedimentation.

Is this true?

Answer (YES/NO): YES